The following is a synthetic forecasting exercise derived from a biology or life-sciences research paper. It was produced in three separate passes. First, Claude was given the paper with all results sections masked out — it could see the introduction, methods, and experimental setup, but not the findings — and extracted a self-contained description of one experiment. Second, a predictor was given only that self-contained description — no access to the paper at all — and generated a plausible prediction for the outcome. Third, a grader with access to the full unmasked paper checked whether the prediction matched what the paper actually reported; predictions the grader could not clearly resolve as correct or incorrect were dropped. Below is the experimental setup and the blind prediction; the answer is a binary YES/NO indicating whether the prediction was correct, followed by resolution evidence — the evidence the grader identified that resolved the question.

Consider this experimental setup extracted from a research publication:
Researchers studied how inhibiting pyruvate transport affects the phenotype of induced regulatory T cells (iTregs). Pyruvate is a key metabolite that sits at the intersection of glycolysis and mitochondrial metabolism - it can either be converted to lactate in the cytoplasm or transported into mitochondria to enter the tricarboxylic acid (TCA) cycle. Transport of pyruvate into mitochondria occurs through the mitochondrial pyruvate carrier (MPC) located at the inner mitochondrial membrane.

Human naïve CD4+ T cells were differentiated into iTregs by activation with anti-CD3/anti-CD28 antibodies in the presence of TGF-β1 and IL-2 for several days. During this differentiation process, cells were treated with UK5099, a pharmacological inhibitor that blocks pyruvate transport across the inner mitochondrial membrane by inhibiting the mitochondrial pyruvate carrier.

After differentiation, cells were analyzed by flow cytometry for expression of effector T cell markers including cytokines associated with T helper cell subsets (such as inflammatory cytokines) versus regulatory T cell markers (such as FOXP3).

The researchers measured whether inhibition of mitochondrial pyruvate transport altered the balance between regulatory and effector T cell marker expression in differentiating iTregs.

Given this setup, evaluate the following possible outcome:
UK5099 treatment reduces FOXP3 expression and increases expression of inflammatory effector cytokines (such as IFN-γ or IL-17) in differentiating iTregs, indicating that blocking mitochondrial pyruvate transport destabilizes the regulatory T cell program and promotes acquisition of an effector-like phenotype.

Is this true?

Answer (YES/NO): NO